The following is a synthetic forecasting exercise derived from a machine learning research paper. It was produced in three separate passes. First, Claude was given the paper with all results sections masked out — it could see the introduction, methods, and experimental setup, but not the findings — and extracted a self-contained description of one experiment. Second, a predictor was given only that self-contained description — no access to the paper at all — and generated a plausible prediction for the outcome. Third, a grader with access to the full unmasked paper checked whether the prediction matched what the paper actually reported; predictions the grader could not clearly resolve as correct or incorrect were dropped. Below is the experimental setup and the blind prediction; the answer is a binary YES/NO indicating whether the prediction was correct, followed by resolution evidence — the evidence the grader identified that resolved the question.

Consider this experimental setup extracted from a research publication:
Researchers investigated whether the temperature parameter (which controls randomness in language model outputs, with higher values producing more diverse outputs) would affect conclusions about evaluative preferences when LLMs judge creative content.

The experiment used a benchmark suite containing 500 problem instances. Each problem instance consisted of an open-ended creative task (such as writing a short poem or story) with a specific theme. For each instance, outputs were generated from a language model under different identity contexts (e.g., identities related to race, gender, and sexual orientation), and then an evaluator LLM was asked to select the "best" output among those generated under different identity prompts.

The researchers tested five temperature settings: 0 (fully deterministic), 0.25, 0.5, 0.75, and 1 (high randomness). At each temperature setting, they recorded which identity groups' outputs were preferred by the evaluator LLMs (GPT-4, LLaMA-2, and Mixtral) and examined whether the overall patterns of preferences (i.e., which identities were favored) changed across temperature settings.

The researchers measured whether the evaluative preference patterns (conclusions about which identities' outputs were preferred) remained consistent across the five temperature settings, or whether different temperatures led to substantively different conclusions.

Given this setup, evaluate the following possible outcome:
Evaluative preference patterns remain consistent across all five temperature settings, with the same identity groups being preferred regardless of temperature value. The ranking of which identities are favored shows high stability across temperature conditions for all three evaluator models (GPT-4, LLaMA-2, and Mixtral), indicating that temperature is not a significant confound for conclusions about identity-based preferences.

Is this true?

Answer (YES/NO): YES